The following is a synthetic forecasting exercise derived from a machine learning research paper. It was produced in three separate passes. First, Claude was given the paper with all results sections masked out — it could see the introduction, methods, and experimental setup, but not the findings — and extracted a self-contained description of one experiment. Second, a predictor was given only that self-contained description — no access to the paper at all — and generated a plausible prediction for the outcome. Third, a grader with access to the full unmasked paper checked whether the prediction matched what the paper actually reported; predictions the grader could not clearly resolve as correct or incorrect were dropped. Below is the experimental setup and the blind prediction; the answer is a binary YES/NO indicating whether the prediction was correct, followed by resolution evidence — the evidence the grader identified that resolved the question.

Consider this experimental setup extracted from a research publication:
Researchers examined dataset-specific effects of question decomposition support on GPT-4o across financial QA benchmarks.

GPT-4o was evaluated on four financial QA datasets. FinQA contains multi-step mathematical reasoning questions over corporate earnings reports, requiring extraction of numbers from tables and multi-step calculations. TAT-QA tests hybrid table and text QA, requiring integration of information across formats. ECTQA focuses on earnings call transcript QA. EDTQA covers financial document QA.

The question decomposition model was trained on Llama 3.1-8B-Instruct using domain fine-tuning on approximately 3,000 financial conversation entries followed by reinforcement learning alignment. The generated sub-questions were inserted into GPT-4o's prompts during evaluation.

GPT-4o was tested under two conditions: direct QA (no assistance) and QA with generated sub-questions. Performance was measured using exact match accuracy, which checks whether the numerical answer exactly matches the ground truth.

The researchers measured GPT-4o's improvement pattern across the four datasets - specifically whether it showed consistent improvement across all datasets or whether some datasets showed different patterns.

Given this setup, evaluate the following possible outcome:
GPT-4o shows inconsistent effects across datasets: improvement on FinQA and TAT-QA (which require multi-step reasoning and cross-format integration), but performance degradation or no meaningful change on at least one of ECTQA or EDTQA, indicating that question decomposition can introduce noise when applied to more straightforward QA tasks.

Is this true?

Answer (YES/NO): YES